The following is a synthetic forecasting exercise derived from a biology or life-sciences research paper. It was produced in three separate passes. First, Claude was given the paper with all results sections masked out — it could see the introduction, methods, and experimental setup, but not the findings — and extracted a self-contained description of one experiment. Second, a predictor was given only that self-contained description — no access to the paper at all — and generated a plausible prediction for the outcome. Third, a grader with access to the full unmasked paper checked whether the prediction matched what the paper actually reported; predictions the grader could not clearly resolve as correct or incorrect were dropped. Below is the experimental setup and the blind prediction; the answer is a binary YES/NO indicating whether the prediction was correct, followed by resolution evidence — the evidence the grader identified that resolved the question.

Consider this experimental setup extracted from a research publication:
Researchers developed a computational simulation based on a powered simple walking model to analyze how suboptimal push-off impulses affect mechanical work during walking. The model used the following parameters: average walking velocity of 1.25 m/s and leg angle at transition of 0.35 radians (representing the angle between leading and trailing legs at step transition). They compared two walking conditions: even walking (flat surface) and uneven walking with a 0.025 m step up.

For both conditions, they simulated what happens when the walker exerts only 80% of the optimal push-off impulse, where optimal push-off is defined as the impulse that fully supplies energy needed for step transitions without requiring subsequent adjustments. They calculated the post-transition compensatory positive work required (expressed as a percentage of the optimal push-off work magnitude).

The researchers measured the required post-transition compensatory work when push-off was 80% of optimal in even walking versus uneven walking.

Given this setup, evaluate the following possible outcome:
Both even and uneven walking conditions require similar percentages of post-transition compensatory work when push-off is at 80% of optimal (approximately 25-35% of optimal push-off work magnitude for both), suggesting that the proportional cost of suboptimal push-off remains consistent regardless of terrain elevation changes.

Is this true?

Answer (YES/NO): NO